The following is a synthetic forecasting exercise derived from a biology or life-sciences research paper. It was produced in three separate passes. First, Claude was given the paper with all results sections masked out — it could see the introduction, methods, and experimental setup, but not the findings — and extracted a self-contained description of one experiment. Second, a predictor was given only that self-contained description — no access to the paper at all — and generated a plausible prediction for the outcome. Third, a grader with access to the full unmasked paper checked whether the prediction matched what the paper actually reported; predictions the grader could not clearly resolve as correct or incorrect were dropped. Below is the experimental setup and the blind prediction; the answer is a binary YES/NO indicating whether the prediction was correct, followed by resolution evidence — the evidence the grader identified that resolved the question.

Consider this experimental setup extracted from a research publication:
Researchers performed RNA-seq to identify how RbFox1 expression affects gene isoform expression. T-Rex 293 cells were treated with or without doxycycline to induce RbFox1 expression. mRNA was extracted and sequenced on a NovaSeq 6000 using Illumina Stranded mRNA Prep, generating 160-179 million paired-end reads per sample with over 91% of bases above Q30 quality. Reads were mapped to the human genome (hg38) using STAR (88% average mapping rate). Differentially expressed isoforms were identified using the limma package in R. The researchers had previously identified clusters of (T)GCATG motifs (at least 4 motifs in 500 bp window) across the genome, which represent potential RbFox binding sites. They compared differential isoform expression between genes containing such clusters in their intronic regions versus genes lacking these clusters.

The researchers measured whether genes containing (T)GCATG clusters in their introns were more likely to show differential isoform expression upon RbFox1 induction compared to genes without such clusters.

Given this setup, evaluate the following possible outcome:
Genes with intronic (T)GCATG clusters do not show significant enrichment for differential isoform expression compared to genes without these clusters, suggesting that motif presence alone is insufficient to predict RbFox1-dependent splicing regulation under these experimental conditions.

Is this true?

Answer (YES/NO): NO